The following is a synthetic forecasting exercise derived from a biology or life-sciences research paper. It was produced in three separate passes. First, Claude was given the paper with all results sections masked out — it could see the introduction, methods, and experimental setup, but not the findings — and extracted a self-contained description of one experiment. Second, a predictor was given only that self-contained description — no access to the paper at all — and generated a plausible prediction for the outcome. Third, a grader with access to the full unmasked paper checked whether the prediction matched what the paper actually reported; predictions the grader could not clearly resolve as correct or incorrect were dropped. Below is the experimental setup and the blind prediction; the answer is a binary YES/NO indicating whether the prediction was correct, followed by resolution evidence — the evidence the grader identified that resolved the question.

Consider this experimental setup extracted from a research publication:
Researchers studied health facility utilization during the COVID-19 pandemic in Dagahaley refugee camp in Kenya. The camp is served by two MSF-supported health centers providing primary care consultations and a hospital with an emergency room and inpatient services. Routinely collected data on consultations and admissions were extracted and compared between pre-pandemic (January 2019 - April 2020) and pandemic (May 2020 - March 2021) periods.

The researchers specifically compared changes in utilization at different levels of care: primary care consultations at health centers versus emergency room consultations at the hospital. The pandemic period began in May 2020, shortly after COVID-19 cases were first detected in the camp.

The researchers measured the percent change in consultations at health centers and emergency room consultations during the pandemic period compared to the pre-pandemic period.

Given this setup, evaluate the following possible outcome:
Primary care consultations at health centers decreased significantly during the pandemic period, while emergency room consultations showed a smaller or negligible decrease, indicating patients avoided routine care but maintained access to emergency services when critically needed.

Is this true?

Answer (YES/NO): YES